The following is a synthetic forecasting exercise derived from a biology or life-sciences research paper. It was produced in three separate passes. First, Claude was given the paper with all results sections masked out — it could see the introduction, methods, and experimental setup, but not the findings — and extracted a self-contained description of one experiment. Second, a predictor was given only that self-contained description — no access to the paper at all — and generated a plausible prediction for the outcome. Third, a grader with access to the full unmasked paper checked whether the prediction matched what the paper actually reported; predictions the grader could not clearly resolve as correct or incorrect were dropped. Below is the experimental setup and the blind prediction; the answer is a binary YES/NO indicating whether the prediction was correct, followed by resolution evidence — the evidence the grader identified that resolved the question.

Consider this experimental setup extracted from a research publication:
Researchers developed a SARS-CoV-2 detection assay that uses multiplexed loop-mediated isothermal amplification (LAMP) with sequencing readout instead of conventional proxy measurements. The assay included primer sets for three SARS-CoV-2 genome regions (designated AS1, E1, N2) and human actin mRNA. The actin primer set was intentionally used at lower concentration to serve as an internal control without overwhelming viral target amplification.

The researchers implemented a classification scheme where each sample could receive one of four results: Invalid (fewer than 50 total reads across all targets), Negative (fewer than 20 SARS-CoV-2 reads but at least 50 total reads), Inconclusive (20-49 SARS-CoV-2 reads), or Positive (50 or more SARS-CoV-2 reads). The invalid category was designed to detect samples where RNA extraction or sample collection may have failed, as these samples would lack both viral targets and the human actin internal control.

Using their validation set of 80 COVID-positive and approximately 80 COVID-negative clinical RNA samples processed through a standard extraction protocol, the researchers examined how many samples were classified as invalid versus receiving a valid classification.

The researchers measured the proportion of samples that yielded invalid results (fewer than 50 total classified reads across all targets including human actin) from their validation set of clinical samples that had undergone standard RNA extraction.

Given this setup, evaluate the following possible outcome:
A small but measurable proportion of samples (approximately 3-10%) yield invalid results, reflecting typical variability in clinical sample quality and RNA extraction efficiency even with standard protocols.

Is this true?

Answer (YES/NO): NO